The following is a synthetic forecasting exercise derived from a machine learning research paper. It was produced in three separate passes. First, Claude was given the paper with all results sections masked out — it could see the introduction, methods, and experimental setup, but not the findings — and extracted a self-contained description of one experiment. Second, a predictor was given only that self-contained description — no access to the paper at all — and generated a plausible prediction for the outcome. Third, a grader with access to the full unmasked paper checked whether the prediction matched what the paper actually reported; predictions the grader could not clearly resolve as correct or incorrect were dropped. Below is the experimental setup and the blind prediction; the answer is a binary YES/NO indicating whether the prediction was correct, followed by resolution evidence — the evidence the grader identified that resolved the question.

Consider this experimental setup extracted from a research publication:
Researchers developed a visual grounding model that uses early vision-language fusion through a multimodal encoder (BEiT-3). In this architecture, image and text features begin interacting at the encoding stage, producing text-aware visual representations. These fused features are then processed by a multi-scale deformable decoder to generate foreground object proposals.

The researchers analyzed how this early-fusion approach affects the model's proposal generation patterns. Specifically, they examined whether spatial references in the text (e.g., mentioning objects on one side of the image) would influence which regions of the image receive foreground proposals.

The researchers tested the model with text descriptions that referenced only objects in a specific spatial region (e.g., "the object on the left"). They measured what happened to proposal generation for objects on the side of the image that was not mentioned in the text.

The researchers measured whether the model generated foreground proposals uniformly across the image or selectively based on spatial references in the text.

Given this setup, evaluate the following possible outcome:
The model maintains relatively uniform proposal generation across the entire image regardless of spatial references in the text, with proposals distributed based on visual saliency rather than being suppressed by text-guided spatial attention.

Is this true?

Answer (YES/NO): NO